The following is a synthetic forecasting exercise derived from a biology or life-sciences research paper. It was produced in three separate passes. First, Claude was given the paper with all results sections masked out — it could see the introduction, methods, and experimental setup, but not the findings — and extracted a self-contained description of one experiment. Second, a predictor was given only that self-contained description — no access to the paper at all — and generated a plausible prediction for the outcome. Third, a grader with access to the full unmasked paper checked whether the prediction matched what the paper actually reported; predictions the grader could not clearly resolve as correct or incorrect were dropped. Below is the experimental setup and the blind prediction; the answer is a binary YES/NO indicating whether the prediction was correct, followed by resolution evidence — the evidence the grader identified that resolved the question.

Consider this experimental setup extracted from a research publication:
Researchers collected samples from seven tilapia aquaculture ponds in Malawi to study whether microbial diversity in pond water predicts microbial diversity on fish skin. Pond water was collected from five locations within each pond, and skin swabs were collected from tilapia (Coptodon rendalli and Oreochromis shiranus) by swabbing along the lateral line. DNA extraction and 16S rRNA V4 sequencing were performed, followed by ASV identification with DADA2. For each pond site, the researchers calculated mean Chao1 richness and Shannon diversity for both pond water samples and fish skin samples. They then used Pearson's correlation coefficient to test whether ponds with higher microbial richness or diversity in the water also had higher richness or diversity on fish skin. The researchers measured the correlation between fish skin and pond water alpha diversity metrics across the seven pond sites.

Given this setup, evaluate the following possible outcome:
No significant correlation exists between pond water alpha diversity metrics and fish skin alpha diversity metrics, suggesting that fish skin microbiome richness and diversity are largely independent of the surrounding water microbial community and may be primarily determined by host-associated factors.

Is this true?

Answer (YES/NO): YES